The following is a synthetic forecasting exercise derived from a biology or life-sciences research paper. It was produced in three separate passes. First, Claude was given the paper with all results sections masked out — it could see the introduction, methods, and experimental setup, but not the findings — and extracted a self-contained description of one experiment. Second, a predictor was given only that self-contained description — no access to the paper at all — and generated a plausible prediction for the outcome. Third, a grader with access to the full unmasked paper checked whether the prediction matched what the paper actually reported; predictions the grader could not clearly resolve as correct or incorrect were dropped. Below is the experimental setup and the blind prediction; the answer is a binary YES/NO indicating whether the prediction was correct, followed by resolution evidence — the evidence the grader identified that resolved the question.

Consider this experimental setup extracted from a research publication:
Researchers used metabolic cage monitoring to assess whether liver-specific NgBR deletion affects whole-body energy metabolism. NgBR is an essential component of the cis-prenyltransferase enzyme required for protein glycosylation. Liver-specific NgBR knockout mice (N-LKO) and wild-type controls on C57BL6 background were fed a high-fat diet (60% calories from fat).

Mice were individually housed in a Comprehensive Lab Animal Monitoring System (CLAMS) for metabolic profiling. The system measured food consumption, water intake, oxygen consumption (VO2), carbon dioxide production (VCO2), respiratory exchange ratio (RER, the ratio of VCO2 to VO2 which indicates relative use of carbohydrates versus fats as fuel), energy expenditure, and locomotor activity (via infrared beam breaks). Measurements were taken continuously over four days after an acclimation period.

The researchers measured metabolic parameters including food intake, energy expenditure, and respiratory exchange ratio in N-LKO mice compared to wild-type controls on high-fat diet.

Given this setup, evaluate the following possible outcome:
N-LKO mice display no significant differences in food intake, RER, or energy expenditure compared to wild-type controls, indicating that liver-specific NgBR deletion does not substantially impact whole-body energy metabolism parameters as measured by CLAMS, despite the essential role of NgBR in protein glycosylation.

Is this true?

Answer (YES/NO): NO